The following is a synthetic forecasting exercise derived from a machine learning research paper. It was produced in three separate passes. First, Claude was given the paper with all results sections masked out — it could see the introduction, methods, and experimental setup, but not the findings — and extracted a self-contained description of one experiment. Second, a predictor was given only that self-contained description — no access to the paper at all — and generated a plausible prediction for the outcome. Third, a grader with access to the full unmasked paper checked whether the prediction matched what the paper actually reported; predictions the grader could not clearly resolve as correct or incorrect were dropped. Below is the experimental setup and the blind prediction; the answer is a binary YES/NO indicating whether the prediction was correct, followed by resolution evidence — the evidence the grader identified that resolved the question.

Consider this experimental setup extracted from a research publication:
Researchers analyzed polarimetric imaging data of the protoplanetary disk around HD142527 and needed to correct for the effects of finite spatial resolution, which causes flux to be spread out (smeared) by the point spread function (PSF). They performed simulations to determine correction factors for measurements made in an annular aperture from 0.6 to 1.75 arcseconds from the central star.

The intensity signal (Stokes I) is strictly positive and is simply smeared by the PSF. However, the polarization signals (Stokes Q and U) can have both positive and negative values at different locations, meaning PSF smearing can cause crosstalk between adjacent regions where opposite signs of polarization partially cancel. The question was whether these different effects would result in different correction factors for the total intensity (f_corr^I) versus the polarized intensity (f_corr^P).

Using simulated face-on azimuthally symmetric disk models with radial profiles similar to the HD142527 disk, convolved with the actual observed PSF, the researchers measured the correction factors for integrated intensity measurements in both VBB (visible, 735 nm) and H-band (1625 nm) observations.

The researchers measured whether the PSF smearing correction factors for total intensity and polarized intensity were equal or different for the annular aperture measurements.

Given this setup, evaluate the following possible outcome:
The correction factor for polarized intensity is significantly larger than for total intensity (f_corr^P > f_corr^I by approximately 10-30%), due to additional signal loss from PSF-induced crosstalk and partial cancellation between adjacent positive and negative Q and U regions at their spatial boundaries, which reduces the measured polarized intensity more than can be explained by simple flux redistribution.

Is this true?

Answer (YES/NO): YES